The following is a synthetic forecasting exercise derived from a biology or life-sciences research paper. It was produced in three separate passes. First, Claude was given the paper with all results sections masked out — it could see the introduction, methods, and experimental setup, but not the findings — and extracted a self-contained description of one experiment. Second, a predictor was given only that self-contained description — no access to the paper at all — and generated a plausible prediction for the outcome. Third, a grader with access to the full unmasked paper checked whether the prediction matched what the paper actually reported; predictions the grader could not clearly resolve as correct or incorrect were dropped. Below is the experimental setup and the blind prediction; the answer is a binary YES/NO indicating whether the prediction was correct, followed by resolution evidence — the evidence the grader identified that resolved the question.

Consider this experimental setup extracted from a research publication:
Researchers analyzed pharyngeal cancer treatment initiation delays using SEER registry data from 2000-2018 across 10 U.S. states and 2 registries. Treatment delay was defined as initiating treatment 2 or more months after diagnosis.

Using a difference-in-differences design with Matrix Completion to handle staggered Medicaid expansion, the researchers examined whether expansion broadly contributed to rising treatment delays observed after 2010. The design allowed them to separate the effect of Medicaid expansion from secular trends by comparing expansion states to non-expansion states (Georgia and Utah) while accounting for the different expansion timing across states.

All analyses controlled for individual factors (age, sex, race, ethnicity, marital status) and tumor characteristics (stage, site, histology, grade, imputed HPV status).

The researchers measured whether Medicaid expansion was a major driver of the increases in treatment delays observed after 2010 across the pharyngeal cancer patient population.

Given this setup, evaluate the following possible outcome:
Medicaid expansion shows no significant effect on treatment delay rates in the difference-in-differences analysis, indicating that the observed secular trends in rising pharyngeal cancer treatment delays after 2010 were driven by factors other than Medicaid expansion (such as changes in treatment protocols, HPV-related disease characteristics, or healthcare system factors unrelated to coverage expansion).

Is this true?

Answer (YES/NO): YES